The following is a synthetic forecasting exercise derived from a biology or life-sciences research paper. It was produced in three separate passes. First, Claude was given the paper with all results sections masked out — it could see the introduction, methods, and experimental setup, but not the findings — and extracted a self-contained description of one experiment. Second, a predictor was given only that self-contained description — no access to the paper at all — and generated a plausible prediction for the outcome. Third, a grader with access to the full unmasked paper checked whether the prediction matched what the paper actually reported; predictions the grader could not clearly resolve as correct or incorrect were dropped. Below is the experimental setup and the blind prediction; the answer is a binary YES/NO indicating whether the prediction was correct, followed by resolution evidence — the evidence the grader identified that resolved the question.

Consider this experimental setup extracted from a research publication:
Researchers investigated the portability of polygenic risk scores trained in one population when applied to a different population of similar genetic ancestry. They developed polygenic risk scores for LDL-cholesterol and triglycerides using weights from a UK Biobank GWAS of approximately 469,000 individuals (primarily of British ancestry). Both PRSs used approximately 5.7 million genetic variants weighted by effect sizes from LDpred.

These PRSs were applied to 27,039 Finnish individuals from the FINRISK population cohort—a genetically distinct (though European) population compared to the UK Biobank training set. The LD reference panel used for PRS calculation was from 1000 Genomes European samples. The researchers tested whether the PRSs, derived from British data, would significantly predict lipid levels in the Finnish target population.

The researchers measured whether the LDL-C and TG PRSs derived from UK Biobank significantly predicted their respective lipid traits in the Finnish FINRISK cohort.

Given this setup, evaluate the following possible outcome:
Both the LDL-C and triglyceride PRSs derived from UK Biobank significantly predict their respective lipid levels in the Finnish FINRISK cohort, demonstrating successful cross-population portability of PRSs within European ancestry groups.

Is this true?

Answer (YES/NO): YES